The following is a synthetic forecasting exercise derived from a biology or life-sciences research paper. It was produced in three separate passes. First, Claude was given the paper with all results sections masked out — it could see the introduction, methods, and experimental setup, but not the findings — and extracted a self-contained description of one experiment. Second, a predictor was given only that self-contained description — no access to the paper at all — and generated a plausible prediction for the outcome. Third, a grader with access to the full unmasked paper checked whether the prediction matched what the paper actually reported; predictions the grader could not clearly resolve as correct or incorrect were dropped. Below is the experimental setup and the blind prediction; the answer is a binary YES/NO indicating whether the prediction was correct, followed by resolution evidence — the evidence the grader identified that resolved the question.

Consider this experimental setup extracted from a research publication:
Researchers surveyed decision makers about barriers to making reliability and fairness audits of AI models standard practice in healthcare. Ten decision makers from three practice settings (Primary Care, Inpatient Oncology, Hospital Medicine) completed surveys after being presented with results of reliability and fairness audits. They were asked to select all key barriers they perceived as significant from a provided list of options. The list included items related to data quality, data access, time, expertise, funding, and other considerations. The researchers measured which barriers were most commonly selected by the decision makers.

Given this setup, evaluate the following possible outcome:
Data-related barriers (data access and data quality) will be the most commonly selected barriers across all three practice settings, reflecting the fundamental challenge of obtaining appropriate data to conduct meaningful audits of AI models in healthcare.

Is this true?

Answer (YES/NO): YES